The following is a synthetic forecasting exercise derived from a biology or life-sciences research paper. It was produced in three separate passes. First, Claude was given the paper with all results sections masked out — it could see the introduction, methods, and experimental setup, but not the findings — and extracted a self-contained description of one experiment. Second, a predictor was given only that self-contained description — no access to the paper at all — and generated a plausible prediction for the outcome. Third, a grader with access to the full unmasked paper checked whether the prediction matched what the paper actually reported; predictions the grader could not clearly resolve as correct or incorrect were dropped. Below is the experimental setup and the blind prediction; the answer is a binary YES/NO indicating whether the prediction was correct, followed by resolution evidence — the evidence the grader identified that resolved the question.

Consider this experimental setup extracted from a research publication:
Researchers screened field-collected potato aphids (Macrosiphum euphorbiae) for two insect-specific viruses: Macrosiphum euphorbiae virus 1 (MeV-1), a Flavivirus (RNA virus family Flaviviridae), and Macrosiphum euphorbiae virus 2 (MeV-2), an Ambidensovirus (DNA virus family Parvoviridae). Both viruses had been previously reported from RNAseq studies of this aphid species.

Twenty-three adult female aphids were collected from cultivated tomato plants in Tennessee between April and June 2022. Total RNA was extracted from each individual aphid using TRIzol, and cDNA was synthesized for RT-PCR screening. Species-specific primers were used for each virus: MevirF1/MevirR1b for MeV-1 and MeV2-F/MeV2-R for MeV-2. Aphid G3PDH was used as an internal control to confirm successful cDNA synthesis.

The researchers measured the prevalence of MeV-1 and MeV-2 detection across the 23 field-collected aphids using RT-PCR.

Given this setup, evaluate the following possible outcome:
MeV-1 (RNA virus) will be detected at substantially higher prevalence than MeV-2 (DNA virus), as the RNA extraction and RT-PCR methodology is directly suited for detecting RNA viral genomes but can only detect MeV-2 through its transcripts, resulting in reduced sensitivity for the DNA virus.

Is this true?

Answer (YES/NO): NO